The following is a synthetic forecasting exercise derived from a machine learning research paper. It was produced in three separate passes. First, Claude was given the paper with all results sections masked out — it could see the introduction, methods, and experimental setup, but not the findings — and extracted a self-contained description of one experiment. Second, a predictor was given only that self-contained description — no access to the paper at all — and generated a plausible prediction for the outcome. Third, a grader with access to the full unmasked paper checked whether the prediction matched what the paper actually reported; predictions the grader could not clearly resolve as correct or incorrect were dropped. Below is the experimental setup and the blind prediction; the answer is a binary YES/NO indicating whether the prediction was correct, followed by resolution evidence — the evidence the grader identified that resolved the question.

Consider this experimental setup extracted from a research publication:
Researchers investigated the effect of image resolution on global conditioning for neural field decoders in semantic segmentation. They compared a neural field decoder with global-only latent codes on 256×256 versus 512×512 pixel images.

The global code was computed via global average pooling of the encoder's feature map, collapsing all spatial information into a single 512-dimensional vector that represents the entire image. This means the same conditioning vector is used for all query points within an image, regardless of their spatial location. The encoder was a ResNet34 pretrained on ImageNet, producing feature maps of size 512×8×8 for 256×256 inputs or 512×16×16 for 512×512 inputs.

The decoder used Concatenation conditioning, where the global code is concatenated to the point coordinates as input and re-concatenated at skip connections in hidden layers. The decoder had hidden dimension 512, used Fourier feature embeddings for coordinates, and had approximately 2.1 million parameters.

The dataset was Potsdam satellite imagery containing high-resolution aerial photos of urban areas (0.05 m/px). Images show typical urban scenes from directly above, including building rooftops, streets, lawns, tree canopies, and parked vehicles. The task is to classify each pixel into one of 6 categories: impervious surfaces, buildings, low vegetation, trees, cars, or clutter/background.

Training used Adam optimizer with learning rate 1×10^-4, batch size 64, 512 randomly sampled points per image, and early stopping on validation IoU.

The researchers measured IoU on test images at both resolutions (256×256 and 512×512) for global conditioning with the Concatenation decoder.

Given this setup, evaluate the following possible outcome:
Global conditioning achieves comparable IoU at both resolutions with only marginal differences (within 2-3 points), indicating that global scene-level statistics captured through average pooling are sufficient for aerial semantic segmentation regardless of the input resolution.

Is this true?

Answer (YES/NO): NO